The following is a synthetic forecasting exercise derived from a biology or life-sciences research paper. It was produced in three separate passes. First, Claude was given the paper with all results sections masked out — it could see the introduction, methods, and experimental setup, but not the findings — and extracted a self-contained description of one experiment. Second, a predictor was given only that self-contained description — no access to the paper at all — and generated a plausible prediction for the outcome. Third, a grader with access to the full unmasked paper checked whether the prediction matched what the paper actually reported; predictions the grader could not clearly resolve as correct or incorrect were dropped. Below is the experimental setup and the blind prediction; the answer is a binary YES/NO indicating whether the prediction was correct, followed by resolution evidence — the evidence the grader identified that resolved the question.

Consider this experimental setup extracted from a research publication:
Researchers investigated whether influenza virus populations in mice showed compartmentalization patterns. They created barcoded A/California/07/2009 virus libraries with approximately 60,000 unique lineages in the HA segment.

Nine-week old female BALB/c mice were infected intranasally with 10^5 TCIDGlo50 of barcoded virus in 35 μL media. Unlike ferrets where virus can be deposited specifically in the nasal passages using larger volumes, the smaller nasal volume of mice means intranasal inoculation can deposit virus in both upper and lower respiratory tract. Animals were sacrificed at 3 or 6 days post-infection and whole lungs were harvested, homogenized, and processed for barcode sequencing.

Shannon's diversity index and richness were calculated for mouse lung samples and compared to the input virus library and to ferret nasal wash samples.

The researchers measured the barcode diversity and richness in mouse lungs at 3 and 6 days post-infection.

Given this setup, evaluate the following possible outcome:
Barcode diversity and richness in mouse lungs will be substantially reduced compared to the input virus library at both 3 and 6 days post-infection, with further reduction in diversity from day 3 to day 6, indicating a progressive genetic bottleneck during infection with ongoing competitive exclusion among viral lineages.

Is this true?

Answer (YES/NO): YES